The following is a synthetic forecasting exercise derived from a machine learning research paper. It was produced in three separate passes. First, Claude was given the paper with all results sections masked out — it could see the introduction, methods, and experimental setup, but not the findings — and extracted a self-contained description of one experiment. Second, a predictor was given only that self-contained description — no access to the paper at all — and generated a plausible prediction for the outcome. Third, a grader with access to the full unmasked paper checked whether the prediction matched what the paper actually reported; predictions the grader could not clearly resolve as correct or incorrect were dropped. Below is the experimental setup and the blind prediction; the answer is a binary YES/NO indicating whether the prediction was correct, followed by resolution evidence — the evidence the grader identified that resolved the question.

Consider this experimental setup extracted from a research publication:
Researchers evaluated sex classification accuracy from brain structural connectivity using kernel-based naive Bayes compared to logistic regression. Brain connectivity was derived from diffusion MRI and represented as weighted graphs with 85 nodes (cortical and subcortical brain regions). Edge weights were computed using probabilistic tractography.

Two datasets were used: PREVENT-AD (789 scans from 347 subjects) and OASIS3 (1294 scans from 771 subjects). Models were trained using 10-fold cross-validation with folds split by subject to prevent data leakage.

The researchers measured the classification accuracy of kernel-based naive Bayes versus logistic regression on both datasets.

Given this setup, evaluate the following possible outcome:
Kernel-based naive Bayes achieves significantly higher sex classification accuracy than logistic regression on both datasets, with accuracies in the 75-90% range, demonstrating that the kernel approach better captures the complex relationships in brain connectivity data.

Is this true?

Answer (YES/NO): NO